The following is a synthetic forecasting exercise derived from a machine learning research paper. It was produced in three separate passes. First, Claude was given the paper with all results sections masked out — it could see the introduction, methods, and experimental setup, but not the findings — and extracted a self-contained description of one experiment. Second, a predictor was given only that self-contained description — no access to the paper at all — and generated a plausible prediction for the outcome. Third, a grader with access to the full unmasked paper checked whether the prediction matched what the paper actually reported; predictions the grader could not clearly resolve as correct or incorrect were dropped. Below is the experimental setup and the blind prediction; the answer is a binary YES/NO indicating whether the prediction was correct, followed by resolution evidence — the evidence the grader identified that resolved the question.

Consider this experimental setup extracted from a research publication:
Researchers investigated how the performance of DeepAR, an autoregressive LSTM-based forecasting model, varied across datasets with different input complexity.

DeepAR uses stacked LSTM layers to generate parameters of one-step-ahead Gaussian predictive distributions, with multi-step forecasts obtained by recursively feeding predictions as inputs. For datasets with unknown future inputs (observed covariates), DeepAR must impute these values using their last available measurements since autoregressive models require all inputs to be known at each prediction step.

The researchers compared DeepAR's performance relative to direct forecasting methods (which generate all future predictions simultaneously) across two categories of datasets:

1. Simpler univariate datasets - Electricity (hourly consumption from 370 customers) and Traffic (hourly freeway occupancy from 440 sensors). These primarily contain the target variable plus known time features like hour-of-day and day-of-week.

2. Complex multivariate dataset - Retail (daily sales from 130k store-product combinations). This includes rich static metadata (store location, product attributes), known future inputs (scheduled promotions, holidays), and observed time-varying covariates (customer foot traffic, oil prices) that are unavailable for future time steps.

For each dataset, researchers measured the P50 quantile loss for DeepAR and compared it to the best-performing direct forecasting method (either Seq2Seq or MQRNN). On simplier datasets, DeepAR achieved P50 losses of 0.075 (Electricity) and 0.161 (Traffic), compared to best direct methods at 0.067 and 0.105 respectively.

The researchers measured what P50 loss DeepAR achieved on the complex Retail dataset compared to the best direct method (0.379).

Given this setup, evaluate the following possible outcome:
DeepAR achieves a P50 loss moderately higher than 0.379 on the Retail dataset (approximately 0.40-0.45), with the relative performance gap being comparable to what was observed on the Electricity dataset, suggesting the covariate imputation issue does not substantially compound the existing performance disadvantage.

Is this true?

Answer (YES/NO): NO